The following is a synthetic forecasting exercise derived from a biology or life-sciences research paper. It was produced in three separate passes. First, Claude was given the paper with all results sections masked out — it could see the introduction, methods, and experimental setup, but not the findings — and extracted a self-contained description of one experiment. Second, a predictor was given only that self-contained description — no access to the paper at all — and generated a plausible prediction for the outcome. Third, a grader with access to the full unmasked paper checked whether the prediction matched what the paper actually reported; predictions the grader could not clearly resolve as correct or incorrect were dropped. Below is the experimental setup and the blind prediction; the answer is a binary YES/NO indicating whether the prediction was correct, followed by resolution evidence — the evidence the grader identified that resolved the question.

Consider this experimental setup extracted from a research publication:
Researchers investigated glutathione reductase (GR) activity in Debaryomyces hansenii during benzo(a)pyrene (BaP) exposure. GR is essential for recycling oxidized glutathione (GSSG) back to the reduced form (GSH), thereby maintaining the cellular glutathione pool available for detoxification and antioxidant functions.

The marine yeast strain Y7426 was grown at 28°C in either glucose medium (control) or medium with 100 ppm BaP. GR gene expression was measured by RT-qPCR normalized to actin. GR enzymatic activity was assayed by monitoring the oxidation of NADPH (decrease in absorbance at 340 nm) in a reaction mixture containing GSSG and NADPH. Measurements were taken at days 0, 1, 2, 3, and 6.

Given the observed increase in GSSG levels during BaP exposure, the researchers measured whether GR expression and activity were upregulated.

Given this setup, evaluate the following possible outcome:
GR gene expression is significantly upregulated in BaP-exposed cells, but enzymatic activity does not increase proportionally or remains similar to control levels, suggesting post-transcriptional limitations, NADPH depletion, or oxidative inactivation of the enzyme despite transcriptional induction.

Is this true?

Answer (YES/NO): NO